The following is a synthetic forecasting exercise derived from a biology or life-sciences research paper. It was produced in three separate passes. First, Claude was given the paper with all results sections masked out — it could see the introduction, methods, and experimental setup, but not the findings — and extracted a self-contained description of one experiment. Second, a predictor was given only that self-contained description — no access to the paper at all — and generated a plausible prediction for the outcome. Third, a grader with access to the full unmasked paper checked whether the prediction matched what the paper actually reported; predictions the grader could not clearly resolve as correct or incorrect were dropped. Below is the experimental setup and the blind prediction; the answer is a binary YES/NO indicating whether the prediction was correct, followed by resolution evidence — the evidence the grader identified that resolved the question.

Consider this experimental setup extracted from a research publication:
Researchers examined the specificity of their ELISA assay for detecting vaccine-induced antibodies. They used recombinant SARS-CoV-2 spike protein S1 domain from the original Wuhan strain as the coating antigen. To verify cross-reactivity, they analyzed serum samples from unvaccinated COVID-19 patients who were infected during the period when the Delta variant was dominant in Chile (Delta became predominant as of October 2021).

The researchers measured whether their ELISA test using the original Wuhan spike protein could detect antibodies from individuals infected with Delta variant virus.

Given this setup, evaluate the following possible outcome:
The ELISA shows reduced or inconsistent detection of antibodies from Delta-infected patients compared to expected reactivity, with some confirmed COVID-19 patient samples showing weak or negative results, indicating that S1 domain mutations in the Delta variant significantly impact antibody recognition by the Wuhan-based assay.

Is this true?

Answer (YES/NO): NO